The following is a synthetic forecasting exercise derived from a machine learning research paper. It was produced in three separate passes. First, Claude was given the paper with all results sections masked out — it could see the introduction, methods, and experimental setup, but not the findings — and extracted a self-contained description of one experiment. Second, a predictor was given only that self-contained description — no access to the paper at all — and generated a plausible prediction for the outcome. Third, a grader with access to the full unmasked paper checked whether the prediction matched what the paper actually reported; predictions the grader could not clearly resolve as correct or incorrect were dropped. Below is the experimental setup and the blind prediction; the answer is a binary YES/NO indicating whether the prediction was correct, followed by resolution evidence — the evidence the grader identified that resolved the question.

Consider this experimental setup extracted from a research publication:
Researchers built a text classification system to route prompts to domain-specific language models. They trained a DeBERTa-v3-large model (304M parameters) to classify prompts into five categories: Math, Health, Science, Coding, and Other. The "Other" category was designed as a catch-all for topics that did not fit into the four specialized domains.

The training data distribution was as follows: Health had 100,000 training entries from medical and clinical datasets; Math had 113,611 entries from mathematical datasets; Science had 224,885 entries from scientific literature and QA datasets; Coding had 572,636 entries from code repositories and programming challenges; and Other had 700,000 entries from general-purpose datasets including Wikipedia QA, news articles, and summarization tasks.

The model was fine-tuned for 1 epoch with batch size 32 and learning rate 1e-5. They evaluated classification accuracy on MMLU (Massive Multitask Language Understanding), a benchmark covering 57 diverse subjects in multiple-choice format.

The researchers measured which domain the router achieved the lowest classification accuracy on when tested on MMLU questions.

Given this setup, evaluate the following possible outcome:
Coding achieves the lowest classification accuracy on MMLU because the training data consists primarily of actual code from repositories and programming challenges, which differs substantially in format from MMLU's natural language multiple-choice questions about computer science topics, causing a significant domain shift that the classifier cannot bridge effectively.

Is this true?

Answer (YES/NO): NO